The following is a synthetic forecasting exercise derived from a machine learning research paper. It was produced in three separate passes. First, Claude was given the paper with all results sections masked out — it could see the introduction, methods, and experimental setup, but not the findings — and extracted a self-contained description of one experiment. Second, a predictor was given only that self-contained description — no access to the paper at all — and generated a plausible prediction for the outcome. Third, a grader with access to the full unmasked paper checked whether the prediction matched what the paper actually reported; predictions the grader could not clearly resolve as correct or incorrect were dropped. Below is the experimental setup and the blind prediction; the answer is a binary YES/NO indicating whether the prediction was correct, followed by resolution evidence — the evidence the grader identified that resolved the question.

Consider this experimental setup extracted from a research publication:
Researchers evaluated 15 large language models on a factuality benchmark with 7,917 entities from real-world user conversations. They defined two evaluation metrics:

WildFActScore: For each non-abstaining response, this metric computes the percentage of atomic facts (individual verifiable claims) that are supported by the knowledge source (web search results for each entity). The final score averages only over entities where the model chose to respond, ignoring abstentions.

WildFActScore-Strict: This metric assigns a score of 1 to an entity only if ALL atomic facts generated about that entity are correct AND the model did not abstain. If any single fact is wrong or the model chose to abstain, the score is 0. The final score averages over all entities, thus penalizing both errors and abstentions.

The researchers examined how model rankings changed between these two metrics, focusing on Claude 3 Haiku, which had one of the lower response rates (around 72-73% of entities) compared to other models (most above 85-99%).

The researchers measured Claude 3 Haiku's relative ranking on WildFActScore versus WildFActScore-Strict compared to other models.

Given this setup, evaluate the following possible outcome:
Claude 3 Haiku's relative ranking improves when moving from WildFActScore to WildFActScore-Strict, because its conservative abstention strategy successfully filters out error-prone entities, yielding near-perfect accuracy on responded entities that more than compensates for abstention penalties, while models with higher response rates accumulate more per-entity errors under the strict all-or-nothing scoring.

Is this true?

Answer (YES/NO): NO